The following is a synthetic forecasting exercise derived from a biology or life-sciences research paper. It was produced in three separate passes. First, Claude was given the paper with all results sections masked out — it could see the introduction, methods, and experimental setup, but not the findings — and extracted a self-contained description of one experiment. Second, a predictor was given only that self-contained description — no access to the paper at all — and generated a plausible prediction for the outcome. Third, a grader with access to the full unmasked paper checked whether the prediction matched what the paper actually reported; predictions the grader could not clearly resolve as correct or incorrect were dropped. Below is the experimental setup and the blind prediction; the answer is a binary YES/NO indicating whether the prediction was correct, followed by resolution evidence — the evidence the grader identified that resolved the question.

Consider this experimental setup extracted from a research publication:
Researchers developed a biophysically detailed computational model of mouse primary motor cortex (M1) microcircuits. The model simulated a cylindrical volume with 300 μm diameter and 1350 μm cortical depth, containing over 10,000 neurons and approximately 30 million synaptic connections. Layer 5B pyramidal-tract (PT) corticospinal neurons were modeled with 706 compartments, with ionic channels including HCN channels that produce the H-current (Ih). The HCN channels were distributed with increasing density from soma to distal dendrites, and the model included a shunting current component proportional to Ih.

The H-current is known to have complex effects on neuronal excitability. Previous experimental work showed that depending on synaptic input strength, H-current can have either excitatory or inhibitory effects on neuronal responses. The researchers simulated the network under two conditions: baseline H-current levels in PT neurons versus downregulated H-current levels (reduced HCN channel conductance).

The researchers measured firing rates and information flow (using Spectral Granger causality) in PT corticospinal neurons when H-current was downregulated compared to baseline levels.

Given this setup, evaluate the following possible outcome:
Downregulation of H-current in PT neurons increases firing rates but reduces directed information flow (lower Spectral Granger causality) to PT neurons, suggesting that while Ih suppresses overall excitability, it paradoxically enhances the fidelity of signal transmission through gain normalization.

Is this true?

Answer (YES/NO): NO